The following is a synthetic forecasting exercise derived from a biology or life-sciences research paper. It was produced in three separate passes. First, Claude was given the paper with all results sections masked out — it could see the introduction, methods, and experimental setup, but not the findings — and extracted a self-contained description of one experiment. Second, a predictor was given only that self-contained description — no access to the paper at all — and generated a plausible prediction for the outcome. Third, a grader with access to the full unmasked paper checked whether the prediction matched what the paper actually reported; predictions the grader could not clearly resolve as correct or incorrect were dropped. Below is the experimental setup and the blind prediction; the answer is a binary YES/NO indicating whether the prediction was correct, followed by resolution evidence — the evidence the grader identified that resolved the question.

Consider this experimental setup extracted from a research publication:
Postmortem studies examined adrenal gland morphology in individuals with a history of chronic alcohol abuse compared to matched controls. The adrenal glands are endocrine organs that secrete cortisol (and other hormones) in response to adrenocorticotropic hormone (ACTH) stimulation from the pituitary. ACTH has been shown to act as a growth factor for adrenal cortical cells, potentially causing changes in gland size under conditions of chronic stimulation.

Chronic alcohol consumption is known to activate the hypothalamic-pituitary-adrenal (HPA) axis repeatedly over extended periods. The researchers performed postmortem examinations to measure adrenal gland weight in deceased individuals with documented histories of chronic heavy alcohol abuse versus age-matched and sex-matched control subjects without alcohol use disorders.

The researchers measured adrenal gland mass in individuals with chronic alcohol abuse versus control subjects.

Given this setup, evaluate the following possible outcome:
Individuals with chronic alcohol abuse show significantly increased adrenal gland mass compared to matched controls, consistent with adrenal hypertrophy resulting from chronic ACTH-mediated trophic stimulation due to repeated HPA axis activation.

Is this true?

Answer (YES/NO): YES